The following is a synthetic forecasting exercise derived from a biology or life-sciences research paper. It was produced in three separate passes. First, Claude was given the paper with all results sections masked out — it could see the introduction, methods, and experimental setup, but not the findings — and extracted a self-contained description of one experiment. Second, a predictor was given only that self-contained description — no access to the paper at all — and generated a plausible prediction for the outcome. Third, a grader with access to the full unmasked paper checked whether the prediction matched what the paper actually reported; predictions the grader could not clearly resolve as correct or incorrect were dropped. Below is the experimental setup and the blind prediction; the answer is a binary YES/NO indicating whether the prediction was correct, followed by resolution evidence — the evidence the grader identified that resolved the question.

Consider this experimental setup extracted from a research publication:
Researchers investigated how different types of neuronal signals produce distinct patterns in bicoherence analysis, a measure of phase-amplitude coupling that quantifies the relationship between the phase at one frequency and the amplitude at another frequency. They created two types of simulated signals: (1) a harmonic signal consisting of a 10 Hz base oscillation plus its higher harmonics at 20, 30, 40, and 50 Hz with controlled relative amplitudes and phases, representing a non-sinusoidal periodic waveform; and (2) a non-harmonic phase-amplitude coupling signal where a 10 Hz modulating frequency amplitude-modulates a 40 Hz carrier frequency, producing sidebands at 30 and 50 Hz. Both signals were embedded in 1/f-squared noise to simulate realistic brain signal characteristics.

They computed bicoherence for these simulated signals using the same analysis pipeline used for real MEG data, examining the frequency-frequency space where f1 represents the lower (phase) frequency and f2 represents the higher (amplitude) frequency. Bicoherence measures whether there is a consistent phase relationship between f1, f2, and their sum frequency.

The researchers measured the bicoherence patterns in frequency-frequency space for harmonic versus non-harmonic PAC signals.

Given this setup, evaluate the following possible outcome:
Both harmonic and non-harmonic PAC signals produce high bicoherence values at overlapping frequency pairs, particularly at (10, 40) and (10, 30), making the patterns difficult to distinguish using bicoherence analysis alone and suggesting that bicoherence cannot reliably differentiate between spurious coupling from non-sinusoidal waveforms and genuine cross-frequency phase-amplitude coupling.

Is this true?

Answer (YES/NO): NO